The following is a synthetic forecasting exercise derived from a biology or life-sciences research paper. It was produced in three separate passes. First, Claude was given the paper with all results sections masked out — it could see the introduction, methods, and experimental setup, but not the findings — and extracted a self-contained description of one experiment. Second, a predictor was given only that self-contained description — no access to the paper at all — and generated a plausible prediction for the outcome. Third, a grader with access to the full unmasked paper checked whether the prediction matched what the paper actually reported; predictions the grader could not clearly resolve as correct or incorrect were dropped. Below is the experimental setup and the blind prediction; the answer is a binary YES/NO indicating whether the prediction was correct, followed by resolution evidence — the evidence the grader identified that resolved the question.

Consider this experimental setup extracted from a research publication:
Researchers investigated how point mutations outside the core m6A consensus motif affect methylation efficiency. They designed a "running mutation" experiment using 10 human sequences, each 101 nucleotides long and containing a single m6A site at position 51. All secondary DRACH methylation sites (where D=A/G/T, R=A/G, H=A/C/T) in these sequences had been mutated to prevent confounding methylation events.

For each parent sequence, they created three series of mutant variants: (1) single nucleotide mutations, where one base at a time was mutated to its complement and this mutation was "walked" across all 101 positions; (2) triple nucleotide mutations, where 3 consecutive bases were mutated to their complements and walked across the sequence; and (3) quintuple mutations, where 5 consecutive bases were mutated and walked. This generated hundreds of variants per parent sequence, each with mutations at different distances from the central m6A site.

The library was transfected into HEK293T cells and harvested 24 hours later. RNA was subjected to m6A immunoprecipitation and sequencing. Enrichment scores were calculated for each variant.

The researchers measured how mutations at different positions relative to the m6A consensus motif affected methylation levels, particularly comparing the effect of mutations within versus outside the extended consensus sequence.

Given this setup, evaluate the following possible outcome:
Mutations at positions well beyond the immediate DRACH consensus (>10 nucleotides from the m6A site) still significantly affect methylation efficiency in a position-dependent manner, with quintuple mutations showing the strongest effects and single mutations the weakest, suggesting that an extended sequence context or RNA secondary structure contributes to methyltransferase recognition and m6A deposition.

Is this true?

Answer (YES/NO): NO